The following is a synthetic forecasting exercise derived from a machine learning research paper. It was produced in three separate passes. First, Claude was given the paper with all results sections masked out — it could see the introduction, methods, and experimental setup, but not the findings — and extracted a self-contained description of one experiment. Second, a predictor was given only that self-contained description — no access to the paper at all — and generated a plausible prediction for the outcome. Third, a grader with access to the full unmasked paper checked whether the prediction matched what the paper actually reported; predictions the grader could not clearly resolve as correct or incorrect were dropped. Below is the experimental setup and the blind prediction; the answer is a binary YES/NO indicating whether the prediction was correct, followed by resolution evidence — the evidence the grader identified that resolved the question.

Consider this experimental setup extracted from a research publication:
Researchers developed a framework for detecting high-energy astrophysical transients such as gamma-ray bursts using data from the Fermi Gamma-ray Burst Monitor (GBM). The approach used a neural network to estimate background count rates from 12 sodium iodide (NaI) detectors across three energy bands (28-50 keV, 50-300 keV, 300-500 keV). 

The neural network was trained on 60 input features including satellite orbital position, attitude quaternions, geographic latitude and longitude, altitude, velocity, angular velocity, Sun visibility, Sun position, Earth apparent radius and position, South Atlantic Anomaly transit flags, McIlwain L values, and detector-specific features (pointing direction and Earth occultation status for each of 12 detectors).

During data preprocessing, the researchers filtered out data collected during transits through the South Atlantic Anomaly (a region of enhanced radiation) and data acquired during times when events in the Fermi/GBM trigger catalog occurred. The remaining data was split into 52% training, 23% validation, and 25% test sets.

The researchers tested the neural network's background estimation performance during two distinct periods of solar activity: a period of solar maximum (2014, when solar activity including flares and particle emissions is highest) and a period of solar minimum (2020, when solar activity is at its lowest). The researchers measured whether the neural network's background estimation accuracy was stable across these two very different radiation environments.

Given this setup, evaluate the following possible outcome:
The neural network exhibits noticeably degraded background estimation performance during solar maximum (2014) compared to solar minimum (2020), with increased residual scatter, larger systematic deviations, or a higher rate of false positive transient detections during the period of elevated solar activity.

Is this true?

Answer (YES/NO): YES